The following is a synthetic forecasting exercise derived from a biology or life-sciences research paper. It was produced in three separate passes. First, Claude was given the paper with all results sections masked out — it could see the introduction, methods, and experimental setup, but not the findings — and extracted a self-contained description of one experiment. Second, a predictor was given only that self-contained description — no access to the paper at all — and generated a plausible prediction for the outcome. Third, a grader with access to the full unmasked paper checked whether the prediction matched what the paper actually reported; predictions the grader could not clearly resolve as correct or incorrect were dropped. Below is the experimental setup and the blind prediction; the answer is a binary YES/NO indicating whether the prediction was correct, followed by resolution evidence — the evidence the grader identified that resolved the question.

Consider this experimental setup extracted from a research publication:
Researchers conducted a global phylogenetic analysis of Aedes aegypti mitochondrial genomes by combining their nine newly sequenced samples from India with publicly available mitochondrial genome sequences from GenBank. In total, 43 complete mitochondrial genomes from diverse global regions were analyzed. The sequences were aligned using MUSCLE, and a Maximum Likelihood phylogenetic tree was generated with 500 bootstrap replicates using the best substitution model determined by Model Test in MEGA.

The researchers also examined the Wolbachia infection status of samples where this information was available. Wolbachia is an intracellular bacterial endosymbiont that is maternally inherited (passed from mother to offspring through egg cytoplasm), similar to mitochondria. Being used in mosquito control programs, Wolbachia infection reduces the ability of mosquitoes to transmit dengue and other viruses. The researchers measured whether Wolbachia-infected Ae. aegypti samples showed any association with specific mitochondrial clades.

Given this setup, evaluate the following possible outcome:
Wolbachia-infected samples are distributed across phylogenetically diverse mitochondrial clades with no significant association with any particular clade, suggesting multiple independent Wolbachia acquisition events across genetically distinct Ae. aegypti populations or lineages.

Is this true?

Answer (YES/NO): NO